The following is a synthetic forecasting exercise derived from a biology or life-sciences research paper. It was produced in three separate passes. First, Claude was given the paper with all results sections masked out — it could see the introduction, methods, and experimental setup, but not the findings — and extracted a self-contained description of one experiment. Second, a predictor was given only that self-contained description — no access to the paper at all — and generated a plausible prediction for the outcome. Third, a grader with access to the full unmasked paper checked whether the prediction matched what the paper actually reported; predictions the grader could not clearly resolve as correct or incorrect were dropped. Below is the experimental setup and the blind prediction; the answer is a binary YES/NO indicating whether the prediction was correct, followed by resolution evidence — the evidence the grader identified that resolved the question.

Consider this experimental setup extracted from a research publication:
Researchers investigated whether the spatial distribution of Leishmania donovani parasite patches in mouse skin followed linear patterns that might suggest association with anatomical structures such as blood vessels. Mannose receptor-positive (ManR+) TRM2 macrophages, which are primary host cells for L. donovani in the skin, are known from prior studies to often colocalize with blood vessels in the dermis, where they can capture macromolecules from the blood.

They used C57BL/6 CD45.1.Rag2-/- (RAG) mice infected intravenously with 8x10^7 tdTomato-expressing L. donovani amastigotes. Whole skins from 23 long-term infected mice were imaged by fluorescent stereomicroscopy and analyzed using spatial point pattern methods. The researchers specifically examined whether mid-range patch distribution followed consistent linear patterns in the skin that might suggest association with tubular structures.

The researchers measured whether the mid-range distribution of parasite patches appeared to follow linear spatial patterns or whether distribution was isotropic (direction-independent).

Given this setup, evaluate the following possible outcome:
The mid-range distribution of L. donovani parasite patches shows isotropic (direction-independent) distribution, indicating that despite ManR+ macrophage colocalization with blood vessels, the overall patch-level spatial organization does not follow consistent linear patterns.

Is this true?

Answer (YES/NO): NO